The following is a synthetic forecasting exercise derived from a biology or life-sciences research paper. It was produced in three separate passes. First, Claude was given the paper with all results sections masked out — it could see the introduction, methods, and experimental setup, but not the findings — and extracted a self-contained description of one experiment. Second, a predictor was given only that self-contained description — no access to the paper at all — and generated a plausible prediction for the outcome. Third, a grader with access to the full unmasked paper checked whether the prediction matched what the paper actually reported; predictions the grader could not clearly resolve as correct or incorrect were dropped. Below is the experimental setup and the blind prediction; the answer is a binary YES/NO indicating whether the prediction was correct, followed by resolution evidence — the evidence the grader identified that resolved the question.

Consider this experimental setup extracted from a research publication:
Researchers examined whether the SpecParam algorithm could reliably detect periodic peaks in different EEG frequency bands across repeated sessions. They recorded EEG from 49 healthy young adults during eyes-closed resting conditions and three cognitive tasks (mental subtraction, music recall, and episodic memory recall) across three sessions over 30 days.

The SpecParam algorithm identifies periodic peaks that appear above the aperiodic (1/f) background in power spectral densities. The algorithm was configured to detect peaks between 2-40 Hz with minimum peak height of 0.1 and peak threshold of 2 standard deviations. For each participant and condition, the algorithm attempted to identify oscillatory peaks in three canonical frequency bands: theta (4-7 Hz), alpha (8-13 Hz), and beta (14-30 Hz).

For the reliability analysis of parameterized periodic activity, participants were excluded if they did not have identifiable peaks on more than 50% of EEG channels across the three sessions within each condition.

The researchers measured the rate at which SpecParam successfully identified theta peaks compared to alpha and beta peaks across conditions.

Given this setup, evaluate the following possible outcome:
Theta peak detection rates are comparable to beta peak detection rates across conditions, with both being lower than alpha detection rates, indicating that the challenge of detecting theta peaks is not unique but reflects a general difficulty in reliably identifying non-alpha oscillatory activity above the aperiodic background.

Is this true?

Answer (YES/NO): NO